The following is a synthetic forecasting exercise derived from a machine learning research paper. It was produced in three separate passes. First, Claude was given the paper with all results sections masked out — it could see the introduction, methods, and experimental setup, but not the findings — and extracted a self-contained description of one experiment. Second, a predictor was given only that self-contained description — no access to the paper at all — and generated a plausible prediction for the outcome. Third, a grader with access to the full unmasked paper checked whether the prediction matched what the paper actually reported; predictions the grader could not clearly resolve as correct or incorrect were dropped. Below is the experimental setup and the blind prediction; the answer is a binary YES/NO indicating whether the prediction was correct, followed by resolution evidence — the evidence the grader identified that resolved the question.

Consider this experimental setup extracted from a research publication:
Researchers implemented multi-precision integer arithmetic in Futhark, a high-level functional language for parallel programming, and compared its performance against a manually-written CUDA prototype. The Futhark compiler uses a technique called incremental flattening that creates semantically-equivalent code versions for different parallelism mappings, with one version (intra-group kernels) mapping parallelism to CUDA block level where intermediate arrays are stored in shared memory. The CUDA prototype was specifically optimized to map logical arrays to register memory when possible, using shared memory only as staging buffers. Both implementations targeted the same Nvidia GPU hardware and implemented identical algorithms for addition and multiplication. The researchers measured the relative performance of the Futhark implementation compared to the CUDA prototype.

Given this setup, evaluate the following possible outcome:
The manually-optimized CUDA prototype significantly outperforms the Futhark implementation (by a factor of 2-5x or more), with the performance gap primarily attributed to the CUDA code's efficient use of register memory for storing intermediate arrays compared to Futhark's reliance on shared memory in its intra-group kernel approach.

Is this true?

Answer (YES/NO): NO